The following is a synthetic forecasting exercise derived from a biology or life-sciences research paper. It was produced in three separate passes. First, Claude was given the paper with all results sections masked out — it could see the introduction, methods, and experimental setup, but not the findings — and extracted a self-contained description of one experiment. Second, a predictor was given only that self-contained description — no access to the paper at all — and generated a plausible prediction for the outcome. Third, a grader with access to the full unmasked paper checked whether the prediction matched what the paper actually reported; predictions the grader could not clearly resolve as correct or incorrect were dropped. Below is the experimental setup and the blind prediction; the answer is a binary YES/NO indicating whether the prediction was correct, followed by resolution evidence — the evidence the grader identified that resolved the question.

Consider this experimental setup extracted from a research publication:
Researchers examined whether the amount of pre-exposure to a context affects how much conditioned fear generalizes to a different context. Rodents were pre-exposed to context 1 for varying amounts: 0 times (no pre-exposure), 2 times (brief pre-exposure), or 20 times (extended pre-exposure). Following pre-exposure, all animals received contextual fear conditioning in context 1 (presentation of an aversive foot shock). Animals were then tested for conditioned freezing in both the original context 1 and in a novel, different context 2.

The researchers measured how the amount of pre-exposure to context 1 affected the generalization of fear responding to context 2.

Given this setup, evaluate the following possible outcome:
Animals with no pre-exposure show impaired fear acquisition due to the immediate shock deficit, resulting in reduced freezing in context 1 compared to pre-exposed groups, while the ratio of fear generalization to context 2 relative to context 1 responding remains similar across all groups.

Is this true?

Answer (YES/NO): NO